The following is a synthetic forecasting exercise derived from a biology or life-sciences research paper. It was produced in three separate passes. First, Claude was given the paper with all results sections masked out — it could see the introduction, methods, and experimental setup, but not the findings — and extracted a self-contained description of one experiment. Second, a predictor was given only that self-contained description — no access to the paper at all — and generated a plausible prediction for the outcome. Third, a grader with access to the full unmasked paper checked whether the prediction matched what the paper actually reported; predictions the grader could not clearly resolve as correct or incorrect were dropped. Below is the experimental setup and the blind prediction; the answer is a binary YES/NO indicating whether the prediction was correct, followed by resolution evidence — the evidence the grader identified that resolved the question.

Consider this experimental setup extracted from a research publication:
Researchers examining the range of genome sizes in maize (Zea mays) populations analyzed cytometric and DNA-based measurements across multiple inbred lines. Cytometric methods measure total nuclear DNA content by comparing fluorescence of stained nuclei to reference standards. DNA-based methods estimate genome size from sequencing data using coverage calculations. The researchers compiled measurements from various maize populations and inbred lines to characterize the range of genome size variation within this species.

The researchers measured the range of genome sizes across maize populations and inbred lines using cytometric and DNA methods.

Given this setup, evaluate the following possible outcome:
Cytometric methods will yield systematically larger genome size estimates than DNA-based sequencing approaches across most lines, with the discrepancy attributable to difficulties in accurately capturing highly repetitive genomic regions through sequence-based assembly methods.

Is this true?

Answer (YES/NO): NO